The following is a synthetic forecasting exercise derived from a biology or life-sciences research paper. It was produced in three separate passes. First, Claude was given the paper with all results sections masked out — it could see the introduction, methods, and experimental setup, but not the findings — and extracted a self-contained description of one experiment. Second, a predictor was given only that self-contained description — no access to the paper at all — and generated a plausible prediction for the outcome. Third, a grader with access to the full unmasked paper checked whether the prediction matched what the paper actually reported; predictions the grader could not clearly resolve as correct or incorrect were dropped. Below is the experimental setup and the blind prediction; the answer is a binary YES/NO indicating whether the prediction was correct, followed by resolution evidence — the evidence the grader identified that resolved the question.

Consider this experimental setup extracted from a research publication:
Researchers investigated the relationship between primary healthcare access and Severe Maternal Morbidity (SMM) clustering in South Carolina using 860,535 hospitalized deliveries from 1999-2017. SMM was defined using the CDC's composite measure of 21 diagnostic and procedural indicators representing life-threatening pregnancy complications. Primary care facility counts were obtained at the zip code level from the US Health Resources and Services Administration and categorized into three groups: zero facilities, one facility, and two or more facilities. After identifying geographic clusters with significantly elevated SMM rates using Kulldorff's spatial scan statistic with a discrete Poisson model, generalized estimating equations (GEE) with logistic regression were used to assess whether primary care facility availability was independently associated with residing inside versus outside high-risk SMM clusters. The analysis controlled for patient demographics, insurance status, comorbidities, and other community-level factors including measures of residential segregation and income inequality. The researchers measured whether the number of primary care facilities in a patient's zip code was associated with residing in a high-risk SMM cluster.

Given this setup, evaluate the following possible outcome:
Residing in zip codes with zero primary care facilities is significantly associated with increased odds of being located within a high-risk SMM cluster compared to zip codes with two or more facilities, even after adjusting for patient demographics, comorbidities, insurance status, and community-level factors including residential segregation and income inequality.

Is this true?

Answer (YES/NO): NO